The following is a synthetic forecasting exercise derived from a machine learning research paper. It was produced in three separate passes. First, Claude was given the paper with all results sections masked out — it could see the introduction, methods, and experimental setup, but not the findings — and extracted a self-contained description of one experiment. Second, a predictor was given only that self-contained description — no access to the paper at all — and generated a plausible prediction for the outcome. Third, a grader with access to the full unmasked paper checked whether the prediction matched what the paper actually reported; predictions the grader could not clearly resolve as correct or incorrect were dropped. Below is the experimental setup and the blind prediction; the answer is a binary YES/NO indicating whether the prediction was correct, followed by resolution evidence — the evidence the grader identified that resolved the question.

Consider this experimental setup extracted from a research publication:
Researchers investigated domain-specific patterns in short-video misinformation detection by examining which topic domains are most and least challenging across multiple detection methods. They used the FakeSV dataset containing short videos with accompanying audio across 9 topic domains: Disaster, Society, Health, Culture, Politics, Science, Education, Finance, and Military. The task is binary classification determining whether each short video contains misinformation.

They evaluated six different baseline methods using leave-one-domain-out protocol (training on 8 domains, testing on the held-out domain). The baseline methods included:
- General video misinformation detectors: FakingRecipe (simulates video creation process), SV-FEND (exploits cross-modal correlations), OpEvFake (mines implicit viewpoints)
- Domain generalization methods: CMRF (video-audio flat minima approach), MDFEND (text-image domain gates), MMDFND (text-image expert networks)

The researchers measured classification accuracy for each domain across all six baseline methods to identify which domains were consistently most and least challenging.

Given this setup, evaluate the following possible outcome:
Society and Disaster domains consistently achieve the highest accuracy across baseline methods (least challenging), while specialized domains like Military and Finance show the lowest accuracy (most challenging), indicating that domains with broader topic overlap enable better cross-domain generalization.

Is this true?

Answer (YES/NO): NO